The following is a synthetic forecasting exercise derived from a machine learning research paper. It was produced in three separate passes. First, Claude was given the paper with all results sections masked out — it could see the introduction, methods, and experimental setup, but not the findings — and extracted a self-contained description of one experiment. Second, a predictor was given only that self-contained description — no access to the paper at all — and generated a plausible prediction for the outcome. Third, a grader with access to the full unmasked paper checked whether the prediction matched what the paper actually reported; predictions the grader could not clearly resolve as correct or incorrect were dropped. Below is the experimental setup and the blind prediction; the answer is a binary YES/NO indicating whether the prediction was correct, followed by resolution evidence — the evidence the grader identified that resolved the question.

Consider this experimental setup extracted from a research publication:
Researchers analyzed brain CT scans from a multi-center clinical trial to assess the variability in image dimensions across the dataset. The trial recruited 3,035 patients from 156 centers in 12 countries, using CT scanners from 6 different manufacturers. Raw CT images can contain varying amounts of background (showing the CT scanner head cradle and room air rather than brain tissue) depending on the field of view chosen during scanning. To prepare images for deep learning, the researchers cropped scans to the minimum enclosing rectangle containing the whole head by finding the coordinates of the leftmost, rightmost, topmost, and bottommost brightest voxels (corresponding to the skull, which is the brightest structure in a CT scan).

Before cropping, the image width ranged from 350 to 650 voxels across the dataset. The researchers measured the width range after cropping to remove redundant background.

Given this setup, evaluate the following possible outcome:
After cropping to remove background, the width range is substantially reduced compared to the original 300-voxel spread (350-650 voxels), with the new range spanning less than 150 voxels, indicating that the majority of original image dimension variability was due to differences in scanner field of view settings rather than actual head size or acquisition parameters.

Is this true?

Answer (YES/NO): NO